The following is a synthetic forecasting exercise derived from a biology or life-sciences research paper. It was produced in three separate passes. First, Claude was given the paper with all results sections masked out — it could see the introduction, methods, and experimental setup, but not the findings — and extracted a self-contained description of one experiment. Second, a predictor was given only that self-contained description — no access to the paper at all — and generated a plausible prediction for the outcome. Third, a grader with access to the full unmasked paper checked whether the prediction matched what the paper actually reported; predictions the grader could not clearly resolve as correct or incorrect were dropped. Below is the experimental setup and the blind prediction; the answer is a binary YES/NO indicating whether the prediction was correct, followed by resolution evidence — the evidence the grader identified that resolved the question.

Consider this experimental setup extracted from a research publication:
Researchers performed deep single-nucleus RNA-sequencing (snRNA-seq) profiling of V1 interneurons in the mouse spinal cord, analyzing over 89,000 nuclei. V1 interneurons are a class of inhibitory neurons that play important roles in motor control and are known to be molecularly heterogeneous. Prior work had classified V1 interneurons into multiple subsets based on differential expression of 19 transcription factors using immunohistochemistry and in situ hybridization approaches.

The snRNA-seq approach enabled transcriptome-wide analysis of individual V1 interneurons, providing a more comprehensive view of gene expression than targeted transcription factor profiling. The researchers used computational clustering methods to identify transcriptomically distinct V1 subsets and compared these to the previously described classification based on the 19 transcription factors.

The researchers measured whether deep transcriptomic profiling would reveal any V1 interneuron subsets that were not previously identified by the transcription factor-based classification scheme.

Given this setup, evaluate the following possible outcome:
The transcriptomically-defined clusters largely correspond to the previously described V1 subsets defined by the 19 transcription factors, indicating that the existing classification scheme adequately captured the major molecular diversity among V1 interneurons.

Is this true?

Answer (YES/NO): NO